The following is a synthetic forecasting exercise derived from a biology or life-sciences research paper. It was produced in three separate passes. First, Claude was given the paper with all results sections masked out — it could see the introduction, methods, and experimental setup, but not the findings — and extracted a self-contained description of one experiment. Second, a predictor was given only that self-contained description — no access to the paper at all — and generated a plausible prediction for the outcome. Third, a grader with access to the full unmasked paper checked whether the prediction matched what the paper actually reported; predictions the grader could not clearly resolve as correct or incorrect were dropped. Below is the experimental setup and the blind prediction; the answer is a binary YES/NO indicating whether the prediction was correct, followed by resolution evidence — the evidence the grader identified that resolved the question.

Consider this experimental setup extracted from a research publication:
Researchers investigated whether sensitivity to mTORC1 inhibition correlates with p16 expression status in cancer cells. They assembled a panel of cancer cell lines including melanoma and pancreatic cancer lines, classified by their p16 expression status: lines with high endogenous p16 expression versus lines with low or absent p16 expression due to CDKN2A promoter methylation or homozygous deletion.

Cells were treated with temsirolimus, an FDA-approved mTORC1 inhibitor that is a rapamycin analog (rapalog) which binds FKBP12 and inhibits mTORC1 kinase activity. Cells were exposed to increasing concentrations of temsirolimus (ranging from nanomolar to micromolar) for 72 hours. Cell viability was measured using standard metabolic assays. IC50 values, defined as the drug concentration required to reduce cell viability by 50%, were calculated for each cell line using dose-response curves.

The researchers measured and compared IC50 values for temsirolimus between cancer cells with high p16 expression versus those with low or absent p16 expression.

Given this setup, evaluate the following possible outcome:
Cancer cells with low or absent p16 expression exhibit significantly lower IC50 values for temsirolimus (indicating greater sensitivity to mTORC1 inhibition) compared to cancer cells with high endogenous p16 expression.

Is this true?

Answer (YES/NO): YES